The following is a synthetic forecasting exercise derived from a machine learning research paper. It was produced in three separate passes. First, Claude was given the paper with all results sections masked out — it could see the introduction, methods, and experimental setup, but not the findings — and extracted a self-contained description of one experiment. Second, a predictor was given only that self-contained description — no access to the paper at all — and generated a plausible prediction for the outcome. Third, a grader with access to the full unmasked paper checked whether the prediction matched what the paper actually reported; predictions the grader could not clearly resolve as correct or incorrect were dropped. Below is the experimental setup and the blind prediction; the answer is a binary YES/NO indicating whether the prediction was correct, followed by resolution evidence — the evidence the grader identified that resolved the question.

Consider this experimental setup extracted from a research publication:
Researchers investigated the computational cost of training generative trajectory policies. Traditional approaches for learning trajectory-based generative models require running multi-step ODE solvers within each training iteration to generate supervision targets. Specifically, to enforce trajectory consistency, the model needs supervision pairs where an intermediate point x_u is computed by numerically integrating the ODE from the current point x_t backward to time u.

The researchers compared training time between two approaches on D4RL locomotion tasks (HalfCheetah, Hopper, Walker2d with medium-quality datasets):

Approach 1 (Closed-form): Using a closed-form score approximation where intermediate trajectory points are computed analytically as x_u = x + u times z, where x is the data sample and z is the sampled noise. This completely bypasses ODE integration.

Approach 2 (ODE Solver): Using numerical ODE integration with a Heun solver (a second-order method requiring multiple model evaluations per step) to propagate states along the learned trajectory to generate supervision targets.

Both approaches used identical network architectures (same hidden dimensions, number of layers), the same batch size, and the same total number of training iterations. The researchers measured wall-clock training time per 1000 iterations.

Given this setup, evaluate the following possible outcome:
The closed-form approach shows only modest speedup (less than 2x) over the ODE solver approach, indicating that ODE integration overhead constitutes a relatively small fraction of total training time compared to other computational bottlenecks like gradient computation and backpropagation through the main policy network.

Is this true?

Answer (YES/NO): YES